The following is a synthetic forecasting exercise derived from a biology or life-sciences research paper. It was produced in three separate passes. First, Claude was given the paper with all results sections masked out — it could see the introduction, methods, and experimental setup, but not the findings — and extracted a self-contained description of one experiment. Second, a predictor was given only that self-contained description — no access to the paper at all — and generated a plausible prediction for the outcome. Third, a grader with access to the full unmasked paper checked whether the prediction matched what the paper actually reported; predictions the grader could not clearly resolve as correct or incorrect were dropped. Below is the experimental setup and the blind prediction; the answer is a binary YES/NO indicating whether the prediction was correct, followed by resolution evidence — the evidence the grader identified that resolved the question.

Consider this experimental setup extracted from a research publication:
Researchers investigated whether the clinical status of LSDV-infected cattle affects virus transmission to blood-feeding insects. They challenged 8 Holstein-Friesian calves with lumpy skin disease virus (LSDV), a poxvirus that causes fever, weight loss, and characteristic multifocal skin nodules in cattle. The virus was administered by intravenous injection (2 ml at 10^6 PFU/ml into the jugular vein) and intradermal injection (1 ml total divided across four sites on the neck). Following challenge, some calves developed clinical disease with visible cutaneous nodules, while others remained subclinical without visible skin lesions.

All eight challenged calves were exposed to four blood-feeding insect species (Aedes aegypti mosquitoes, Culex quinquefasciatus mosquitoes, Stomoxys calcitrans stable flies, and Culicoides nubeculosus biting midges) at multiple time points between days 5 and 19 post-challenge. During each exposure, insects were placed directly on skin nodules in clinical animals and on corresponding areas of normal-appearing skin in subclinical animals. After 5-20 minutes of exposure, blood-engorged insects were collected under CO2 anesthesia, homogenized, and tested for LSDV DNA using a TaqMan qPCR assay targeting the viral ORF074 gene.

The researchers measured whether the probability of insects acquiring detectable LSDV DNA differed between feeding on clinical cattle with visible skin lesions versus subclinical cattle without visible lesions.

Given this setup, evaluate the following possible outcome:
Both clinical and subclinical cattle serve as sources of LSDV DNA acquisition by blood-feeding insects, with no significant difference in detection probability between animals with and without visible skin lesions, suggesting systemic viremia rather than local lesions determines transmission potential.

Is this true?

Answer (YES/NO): NO